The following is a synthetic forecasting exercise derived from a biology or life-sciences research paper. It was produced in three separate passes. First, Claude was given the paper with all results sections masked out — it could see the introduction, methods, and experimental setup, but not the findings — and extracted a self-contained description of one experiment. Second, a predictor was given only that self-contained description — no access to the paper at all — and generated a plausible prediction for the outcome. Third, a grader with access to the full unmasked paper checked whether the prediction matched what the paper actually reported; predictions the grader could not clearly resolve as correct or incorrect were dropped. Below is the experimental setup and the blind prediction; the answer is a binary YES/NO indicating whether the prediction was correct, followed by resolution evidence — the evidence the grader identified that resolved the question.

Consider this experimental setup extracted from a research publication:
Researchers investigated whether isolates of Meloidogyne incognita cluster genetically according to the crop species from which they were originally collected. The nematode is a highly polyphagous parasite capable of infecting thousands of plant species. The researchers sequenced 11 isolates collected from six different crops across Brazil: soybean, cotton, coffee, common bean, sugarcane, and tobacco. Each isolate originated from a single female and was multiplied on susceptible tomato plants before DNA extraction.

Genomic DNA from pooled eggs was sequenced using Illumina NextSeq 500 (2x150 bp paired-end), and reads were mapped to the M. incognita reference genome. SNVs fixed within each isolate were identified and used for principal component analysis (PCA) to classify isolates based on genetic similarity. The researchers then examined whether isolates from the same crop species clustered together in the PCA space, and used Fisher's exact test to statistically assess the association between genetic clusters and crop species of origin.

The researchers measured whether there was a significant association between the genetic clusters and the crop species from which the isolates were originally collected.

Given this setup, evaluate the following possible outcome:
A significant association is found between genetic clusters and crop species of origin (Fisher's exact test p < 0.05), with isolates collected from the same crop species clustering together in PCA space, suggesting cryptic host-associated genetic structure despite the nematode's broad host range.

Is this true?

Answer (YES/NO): NO